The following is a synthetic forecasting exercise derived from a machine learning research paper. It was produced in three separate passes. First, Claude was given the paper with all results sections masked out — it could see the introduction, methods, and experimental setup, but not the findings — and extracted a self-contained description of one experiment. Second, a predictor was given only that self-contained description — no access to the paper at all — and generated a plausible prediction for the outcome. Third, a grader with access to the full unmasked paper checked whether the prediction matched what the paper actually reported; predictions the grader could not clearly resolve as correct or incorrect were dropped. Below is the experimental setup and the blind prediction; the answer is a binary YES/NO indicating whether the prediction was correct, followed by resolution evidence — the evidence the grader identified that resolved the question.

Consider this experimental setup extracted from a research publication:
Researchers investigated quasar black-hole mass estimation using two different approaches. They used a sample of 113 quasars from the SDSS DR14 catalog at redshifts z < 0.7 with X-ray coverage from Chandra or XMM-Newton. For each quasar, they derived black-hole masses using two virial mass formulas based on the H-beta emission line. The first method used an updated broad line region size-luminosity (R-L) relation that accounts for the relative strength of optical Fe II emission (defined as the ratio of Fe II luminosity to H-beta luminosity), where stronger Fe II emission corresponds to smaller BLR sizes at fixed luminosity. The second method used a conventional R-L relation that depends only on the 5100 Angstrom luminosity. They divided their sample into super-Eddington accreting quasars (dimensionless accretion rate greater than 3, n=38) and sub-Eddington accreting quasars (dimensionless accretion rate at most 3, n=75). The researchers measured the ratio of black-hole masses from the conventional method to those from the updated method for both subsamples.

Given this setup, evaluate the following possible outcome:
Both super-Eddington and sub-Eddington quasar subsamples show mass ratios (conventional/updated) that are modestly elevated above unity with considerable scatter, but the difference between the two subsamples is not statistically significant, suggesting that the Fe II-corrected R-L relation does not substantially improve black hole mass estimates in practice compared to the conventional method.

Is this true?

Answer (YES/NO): NO